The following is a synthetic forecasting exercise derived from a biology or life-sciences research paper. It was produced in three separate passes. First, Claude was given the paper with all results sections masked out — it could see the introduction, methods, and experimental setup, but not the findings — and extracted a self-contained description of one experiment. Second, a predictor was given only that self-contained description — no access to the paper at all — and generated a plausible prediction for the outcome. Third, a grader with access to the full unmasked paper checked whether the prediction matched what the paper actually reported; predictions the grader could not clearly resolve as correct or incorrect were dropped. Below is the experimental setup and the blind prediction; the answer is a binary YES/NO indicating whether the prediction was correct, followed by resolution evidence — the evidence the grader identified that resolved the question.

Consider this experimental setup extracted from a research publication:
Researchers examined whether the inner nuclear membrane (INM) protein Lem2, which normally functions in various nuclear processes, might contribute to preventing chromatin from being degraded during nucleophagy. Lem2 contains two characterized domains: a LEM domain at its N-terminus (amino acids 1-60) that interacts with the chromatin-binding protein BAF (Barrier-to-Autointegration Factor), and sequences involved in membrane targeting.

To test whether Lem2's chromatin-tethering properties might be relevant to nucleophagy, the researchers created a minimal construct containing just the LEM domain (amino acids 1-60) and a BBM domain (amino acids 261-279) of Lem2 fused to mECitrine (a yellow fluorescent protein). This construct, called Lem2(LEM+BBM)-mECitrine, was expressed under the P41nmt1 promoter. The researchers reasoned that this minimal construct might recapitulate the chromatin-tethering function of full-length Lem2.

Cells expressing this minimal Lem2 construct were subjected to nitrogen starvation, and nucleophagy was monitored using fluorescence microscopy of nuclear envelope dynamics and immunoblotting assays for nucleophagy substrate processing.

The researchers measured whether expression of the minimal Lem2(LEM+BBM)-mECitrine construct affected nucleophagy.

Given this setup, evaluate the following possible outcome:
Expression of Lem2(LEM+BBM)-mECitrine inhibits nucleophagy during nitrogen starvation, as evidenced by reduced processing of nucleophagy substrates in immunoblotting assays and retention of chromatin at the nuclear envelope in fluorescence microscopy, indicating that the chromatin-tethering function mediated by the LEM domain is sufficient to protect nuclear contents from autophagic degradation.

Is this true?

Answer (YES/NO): NO